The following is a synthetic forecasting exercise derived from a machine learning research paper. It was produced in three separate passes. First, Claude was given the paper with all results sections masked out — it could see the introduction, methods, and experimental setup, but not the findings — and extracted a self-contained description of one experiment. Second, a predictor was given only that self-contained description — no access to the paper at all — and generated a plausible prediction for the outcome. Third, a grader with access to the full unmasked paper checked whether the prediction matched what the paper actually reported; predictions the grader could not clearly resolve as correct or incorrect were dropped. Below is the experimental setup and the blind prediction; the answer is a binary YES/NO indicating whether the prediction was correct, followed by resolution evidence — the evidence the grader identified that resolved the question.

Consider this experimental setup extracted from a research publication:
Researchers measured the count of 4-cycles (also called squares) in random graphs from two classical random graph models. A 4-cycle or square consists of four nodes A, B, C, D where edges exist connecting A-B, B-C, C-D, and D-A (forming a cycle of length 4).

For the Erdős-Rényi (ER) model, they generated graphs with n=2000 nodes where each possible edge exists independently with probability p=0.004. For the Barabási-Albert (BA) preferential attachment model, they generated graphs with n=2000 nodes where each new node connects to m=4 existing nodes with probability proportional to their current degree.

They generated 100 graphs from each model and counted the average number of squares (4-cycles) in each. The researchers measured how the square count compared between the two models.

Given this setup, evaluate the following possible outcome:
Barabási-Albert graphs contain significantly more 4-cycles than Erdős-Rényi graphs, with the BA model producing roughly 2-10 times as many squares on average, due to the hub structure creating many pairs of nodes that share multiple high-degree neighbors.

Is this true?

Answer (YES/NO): NO